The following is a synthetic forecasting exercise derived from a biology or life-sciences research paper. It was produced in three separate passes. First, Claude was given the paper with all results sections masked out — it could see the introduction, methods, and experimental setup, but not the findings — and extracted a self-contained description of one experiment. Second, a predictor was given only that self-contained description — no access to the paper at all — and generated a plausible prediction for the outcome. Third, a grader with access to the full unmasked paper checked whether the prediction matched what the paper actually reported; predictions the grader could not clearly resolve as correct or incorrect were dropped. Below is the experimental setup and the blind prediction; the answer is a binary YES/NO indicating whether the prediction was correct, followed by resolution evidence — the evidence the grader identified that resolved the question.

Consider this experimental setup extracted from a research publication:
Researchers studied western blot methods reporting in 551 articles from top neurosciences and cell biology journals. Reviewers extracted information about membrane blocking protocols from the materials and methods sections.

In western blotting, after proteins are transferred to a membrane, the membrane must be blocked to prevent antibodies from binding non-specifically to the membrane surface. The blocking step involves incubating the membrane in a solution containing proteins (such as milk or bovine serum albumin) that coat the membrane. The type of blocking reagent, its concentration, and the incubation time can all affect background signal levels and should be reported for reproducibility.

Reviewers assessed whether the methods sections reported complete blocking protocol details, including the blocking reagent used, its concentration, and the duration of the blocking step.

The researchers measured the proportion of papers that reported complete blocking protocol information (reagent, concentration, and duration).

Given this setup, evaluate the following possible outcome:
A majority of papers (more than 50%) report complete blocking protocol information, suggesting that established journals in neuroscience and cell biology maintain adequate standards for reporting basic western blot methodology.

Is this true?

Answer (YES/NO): NO